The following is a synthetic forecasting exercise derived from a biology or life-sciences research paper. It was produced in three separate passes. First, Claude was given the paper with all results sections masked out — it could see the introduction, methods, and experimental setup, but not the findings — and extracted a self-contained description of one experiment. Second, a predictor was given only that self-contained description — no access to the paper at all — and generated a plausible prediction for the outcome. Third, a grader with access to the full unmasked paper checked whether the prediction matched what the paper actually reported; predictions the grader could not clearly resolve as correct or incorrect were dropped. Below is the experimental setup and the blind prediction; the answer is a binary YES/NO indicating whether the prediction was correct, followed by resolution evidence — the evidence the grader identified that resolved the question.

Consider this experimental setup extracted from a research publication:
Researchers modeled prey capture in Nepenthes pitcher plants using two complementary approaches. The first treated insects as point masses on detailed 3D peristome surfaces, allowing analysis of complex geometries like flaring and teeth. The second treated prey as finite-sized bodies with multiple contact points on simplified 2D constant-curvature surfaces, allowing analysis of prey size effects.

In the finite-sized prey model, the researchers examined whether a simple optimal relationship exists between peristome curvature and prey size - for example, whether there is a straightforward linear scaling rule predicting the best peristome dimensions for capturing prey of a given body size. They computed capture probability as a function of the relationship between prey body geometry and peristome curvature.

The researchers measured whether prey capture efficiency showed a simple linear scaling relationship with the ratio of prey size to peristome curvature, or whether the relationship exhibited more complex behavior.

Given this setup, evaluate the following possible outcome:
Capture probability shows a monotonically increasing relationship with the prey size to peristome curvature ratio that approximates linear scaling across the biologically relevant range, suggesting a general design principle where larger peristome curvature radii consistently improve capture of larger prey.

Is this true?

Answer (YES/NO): NO